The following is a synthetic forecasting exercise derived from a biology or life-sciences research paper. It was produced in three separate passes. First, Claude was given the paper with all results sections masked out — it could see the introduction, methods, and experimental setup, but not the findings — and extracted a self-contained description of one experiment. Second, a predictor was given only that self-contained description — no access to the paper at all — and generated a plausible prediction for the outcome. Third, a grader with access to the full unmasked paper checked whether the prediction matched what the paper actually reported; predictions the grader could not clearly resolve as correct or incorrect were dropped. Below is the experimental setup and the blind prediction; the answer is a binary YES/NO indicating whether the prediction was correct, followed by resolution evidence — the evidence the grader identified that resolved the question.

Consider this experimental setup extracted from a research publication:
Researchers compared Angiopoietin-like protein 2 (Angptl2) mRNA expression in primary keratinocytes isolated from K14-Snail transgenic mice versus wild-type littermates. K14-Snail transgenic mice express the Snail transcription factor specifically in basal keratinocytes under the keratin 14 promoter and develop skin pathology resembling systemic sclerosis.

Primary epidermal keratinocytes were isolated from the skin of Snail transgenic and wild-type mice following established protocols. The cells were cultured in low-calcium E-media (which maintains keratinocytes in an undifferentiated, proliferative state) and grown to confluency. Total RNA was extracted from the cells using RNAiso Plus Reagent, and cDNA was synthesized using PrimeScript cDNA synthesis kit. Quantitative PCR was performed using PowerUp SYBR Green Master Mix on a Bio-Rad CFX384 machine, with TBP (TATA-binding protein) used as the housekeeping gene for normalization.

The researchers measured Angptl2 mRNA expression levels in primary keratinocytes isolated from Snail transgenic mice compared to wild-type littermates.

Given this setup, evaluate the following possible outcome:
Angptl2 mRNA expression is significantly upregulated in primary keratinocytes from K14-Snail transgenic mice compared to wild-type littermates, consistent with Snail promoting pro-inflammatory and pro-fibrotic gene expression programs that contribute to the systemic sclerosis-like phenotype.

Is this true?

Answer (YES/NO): YES